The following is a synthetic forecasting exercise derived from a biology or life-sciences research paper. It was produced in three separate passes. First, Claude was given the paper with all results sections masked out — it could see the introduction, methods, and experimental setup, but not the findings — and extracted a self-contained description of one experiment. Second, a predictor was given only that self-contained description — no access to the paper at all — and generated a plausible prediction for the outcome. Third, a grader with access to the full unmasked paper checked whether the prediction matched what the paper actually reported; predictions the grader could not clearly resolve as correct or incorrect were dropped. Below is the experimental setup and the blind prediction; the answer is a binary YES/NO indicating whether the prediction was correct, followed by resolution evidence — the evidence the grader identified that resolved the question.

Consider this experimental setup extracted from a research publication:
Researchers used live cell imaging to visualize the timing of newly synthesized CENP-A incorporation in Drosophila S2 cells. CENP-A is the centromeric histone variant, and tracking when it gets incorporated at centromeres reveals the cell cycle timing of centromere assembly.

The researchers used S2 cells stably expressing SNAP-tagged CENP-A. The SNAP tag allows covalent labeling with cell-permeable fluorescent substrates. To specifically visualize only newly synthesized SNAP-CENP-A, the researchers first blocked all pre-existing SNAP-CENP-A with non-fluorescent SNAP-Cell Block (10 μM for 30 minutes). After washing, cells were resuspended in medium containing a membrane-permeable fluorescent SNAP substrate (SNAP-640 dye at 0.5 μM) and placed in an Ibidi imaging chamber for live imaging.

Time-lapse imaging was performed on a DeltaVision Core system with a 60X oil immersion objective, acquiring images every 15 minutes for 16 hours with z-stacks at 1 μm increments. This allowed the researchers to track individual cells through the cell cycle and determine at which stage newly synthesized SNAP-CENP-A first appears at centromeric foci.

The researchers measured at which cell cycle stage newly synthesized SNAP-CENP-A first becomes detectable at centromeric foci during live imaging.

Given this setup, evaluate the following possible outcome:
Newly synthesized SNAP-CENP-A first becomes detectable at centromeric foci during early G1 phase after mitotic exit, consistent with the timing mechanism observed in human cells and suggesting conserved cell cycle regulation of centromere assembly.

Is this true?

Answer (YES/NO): NO